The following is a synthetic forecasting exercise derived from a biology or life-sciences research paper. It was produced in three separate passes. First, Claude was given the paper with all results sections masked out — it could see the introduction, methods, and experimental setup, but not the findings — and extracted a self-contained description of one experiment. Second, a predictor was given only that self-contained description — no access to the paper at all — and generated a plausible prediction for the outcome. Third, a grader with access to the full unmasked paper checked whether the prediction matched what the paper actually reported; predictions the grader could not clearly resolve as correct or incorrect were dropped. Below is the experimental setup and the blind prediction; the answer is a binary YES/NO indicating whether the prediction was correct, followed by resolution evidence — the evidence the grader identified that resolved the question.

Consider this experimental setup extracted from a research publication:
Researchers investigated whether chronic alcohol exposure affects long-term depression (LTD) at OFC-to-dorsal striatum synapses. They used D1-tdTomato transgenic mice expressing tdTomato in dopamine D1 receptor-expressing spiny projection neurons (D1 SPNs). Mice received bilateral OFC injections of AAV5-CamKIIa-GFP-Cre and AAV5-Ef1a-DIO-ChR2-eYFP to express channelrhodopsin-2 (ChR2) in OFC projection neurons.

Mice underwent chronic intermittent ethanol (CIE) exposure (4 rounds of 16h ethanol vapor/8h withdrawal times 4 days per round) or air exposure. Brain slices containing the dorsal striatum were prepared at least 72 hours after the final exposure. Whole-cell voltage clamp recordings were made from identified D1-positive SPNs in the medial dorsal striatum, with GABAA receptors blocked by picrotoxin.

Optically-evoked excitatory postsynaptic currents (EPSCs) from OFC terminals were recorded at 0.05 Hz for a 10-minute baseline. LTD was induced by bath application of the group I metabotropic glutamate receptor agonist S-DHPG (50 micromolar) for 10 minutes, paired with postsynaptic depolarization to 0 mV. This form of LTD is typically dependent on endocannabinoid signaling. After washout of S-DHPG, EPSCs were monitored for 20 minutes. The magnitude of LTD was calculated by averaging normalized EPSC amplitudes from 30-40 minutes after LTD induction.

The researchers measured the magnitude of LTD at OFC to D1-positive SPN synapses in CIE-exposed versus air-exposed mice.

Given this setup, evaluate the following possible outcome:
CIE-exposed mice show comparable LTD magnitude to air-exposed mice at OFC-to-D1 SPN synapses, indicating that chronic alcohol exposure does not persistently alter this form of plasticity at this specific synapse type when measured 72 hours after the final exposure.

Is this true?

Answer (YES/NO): YES